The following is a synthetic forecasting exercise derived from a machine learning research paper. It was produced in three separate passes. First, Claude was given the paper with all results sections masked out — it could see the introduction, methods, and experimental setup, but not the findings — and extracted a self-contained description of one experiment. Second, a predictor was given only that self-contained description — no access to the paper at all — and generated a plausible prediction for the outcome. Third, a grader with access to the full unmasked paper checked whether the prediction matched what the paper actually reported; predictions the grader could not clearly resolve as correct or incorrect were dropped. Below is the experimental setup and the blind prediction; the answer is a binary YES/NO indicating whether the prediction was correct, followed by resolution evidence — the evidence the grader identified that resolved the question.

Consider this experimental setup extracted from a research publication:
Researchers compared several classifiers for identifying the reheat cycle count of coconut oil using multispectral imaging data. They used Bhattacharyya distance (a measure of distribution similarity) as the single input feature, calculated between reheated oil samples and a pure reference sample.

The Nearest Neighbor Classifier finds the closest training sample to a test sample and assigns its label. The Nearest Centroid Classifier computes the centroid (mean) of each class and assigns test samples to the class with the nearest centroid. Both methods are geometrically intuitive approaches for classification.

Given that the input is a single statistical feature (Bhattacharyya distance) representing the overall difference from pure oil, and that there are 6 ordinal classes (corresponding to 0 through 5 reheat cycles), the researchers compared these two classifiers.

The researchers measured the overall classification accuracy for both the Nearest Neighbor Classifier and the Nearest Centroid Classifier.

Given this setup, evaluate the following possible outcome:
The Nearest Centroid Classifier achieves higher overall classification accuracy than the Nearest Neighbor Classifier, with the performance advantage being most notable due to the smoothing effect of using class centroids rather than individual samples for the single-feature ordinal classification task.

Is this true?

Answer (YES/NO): YES